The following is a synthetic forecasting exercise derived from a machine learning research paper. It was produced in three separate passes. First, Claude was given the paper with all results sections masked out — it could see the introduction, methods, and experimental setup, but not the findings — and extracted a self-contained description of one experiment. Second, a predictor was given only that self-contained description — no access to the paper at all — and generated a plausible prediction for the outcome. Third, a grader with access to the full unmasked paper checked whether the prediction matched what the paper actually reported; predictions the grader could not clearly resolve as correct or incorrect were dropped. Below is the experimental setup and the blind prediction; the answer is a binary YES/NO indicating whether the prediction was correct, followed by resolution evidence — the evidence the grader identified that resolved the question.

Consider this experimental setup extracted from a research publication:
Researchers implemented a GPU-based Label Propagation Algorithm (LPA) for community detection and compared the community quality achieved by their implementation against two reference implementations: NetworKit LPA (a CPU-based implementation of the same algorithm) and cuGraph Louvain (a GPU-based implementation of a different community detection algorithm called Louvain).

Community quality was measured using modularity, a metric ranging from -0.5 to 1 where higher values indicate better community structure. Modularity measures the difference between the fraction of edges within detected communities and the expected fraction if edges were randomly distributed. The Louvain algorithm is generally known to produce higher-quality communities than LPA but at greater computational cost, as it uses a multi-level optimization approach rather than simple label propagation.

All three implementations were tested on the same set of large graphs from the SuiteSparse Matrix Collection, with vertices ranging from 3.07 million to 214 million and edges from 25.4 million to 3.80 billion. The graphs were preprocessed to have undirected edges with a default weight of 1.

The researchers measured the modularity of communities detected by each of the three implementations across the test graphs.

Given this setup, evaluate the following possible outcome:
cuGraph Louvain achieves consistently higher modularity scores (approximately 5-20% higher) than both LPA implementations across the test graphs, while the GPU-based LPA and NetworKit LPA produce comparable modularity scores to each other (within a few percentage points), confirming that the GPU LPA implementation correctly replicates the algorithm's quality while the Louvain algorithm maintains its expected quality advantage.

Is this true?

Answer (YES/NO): NO